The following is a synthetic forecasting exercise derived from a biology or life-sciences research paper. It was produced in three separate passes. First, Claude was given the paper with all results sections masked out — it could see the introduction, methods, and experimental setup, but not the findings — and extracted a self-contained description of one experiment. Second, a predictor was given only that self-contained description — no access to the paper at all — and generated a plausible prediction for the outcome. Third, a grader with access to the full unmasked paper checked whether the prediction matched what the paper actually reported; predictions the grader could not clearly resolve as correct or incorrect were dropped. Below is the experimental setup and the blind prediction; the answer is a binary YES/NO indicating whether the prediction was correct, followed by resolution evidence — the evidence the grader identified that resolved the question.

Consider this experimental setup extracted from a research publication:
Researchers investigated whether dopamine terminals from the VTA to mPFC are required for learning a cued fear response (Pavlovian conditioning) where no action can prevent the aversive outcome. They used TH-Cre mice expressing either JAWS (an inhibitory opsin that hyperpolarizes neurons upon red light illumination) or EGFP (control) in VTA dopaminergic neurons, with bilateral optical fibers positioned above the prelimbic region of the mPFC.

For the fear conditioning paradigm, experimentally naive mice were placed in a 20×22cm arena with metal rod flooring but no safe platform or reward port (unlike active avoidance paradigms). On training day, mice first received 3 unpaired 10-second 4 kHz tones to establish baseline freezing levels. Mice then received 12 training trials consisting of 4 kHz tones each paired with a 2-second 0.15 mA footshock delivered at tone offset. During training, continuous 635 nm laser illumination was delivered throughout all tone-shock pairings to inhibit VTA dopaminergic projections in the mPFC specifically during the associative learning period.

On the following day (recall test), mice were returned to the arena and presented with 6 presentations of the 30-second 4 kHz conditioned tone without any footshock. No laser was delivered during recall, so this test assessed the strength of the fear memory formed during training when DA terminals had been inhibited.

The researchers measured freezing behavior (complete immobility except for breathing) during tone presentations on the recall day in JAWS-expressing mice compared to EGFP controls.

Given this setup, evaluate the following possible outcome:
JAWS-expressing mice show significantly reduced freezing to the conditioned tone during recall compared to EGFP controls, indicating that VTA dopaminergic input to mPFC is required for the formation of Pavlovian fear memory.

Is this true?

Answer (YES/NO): NO